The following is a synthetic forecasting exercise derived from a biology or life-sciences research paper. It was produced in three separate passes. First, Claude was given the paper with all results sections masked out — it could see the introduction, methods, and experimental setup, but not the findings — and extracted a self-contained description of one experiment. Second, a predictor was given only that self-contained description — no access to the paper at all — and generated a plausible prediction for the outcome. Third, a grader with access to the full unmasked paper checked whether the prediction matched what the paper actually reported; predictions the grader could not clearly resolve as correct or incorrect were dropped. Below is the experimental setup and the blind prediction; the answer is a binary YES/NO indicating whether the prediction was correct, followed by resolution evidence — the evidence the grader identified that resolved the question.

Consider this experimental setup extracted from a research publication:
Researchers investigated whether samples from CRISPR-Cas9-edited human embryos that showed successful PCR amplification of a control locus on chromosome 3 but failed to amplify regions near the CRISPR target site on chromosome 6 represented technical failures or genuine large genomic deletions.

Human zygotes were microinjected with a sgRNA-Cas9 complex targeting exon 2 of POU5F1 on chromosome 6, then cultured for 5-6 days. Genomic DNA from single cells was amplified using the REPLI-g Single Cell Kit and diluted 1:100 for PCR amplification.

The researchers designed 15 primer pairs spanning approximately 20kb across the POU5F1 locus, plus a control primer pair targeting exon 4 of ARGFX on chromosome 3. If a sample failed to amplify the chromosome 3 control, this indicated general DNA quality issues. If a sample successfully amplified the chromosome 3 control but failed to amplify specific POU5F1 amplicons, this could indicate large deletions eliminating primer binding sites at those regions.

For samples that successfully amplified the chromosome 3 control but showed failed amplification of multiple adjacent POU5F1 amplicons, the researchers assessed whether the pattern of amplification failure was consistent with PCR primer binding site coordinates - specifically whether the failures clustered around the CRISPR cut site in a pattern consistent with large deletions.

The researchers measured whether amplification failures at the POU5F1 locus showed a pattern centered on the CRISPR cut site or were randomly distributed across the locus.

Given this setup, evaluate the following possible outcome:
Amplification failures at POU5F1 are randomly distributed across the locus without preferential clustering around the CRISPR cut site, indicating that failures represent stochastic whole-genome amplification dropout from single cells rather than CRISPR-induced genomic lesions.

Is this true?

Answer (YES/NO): NO